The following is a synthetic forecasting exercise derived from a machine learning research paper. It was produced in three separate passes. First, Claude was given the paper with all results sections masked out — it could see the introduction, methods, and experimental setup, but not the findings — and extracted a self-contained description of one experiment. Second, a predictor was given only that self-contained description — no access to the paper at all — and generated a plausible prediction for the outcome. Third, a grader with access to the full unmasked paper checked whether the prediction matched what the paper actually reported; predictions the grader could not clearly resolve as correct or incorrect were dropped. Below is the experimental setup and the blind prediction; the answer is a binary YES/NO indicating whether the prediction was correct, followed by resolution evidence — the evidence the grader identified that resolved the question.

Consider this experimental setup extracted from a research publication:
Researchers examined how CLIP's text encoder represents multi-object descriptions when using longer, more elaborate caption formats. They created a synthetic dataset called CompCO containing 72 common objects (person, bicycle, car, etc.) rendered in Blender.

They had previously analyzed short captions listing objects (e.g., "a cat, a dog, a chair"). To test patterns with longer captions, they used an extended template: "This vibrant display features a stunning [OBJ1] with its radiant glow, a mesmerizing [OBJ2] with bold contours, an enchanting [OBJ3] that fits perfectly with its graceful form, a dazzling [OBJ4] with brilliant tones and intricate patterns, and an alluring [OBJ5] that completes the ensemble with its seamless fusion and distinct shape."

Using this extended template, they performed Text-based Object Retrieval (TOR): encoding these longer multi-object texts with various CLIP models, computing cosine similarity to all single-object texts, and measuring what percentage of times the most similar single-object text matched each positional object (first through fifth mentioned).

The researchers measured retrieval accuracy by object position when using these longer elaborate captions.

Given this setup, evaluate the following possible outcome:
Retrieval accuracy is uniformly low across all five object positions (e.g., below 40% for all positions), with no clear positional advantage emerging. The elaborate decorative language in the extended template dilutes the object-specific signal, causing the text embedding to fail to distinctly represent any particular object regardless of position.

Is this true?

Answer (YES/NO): NO